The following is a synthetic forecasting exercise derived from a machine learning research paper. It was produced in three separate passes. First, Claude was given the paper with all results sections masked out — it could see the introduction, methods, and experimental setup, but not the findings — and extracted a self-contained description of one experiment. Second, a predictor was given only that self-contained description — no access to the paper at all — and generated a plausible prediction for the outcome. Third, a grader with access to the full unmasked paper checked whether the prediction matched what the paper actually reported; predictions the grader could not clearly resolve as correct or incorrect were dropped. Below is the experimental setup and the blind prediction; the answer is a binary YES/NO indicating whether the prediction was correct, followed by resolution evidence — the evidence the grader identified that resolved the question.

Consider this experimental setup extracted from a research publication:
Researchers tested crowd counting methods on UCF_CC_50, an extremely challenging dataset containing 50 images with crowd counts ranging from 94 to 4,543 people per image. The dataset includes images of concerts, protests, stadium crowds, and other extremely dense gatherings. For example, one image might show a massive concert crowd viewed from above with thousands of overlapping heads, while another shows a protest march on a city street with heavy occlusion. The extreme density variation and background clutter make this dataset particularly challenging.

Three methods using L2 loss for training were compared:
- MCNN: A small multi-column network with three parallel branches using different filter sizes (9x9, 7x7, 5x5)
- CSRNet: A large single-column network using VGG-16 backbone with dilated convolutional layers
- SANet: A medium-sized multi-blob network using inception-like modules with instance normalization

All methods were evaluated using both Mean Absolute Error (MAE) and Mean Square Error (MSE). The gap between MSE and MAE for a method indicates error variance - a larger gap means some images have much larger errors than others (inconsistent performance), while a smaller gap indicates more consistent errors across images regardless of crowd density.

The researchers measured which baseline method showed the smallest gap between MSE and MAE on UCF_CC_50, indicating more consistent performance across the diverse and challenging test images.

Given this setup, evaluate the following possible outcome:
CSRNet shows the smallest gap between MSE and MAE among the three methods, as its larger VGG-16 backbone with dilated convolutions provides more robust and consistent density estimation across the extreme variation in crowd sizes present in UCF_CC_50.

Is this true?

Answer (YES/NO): NO